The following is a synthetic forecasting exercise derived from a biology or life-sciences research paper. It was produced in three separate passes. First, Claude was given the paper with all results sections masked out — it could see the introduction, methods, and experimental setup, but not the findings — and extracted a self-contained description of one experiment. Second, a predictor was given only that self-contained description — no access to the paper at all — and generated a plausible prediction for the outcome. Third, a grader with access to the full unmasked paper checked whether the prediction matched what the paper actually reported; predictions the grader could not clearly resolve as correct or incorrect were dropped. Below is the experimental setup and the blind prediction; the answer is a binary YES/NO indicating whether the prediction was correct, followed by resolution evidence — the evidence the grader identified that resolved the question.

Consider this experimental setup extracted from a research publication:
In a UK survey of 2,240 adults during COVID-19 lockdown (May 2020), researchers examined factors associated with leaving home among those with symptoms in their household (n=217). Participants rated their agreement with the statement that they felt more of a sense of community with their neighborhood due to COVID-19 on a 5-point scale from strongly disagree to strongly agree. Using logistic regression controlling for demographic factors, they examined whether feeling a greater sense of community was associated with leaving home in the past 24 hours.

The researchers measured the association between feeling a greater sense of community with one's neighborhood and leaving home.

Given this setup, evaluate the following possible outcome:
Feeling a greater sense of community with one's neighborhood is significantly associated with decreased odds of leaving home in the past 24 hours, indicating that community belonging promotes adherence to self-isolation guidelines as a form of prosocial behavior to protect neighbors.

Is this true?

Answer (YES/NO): NO